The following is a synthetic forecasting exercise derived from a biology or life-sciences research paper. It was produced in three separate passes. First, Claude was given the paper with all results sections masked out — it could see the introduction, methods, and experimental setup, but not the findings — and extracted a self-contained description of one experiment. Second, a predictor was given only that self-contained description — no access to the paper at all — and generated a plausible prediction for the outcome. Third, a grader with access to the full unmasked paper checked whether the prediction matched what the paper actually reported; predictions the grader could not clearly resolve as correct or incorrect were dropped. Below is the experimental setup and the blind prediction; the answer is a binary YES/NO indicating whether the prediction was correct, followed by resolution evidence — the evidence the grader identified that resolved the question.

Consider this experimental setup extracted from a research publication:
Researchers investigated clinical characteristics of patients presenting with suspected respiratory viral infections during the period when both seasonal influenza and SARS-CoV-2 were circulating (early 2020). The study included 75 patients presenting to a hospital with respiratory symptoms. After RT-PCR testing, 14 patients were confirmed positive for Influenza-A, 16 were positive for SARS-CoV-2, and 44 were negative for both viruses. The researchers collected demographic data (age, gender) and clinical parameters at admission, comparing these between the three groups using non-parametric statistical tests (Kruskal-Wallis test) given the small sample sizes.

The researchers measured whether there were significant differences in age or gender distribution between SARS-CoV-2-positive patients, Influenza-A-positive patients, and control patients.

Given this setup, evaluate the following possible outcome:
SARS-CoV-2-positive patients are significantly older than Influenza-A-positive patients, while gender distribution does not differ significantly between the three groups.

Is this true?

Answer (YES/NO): NO